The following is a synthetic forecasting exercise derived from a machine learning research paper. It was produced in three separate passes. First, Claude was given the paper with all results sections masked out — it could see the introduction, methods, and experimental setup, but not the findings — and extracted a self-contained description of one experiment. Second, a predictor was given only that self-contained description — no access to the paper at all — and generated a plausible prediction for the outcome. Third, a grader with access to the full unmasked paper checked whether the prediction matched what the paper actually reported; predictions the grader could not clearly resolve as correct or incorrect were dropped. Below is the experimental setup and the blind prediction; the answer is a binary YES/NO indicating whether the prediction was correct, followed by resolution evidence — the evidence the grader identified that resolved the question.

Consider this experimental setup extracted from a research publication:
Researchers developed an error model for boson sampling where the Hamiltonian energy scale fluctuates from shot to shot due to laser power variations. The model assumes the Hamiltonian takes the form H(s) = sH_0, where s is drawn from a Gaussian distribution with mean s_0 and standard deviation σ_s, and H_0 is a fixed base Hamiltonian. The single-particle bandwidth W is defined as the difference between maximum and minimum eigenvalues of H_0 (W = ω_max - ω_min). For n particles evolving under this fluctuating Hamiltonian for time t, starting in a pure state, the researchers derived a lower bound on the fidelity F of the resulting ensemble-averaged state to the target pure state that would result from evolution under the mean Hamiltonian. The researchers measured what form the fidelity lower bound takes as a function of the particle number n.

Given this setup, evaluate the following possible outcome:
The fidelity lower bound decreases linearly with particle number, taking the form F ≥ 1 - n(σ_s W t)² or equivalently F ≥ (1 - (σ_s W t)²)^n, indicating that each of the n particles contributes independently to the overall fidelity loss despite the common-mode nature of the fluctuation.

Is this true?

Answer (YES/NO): NO